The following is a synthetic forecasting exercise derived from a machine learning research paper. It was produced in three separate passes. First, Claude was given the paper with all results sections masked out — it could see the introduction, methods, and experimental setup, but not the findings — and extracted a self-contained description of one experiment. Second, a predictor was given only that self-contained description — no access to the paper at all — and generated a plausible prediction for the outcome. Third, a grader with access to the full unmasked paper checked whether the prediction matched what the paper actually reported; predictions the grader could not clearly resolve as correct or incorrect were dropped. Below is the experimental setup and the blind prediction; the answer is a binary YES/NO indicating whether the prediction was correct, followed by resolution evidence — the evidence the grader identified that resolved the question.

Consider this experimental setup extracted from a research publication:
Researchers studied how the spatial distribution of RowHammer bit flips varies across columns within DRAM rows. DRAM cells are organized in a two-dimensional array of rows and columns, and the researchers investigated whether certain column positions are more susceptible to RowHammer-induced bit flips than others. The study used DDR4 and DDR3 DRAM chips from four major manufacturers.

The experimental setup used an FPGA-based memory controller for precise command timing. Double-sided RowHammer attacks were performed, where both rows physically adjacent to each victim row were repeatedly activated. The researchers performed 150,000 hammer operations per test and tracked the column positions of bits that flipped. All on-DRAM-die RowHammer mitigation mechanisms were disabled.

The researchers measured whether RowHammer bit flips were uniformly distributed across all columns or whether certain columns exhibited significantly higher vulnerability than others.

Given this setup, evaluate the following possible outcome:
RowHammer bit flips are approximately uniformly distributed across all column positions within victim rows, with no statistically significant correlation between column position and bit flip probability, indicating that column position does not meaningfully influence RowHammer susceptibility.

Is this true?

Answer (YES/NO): NO